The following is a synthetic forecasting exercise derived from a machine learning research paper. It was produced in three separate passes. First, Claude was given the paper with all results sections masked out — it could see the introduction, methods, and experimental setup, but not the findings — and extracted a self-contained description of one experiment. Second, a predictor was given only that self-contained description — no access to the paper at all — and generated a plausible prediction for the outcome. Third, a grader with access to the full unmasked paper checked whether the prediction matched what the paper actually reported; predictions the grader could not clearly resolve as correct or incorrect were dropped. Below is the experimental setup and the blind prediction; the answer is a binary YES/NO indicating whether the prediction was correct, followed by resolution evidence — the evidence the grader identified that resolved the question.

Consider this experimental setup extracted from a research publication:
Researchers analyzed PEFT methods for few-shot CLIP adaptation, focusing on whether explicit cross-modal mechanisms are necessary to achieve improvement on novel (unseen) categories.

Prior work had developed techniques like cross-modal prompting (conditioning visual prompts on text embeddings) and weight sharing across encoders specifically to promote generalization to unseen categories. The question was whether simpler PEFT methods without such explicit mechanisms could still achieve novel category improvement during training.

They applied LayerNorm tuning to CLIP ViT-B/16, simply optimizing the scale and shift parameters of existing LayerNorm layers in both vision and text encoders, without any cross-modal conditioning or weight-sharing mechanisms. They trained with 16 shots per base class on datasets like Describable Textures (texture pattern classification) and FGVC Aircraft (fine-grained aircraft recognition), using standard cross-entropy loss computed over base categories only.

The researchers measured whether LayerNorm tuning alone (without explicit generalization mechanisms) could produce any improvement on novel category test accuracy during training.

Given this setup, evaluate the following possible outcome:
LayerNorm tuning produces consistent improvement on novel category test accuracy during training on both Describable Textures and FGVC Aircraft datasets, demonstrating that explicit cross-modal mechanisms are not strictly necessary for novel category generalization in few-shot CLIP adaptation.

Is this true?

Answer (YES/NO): YES